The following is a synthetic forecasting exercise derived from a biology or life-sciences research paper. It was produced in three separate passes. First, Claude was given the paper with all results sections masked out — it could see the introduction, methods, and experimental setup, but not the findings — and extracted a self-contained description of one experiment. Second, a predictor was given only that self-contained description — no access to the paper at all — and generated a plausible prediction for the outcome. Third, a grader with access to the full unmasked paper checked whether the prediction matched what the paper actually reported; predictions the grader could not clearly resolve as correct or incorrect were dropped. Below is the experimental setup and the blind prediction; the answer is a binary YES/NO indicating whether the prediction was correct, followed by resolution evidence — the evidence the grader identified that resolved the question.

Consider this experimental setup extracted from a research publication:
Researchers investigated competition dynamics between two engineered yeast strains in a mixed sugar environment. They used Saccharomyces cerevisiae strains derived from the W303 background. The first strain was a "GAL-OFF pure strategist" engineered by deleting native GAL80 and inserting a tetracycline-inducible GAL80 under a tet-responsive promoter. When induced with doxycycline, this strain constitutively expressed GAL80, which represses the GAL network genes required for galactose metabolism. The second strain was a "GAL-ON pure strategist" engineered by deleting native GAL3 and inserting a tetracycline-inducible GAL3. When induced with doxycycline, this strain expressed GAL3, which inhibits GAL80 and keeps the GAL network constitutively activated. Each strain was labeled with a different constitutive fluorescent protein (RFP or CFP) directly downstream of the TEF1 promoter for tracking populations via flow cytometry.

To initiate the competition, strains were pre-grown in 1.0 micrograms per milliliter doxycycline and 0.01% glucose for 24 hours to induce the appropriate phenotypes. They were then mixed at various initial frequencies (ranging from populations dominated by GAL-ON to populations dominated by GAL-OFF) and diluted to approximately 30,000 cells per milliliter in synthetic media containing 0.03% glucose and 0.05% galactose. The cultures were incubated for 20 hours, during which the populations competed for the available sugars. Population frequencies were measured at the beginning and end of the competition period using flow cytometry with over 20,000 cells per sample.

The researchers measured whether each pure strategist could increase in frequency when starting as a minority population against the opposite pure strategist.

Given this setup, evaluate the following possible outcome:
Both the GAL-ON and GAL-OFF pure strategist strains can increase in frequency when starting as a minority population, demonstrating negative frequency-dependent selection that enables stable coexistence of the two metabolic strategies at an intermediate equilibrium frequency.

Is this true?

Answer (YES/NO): YES